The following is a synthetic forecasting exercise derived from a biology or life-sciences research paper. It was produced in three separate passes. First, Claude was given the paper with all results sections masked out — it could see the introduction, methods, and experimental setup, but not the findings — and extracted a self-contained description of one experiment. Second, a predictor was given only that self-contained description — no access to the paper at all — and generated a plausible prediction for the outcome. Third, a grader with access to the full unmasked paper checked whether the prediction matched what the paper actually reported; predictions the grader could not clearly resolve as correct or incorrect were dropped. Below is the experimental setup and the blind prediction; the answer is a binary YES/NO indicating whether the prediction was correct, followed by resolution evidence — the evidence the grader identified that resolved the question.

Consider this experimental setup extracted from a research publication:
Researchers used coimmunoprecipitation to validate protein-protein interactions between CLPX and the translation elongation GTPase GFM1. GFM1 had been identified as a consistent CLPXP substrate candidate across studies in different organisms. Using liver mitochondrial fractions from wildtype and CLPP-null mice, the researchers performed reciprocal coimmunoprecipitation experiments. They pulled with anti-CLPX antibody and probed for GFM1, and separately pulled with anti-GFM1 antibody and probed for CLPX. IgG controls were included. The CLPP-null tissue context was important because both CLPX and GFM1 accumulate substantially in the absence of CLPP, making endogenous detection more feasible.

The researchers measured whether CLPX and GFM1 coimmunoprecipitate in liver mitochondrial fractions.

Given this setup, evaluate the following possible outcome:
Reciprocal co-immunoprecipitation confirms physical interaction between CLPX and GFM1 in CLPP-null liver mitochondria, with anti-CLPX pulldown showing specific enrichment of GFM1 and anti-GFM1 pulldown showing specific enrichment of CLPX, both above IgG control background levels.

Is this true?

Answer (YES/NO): YES